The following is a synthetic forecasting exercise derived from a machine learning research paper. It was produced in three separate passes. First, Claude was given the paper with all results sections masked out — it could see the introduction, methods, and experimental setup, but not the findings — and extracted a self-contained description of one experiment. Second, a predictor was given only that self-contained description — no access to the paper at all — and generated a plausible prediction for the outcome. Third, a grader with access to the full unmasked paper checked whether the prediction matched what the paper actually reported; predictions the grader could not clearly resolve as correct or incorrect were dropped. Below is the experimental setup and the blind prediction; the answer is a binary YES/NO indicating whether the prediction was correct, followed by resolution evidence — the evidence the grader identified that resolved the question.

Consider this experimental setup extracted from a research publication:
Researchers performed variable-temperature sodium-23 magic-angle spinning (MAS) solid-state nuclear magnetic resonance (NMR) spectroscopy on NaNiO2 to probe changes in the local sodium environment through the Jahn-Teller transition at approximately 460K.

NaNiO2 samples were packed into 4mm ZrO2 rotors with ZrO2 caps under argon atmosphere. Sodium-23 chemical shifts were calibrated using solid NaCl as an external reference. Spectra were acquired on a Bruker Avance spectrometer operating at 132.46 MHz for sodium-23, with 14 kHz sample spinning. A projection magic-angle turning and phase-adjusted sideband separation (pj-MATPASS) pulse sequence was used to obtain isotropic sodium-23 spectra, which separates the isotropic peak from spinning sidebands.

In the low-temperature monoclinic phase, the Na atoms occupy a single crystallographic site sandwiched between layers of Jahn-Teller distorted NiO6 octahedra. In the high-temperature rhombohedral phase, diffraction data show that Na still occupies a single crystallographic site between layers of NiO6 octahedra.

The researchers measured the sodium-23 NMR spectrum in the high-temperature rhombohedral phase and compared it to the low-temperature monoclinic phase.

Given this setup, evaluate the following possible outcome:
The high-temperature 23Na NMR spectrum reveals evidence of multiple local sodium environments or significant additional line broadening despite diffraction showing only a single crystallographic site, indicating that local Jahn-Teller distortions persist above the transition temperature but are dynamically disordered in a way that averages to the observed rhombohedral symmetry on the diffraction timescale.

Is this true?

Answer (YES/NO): NO